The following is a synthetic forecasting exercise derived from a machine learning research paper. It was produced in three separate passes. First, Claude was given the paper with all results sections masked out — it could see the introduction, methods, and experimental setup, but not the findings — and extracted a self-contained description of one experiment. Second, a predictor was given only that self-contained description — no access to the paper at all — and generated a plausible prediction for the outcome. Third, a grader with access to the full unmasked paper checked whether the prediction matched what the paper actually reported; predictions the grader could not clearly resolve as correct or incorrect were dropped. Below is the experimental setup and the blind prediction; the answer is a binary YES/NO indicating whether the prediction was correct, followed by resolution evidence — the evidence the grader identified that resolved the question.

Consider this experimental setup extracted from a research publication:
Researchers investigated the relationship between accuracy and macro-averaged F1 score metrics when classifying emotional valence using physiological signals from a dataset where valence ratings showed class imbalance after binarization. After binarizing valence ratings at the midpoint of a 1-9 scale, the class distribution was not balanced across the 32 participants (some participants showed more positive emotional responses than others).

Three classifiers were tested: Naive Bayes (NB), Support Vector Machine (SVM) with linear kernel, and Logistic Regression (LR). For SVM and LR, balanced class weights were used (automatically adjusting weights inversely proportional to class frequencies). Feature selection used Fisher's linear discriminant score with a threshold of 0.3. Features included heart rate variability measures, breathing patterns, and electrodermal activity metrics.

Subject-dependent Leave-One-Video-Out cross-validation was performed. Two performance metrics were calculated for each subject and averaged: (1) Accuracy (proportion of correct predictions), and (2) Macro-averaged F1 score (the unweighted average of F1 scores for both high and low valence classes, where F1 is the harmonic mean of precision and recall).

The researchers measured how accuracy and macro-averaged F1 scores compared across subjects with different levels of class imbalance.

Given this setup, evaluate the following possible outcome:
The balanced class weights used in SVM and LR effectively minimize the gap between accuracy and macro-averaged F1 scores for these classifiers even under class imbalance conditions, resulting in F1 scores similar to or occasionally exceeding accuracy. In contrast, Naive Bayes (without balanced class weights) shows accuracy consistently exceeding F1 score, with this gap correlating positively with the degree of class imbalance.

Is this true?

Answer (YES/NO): NO